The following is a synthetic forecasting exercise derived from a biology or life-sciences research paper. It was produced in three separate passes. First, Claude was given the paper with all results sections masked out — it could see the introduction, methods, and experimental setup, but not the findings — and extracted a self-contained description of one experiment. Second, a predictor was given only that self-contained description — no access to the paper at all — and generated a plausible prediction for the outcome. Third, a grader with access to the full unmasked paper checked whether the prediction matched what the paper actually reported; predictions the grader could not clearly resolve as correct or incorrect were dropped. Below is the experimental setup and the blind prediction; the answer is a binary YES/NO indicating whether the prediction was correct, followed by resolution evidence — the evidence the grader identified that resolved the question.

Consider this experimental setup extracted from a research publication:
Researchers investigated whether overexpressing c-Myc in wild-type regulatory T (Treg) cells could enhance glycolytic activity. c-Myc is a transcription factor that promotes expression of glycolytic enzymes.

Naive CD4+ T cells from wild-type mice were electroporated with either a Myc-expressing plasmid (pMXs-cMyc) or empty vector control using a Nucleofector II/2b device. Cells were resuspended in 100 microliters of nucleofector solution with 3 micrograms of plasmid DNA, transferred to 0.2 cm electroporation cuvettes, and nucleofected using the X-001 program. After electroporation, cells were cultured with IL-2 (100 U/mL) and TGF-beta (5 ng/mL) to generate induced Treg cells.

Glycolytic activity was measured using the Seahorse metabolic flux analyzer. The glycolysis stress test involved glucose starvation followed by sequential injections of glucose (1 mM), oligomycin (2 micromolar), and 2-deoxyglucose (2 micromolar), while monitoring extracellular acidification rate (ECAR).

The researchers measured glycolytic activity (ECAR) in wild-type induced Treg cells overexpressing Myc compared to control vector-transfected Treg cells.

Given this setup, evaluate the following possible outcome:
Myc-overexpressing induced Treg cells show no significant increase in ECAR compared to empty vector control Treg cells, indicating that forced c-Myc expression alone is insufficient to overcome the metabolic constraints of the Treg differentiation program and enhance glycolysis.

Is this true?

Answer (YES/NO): NO